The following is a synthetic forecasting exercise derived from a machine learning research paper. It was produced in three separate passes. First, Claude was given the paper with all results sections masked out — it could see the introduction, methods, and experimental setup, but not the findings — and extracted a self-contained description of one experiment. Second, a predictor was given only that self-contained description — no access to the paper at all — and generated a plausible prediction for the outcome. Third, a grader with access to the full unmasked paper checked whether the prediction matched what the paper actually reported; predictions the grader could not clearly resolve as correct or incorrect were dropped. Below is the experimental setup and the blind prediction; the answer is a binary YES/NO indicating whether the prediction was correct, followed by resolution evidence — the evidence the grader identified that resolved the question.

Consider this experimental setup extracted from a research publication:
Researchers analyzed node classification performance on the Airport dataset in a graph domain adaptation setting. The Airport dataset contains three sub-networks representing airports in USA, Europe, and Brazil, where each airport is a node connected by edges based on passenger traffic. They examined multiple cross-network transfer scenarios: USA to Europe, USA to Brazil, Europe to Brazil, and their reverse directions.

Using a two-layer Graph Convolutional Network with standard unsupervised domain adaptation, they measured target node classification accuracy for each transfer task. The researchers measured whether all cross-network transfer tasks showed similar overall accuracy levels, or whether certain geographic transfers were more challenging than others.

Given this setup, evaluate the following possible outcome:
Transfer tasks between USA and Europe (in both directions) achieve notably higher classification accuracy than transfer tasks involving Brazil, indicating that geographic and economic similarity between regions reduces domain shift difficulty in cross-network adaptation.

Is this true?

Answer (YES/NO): NO